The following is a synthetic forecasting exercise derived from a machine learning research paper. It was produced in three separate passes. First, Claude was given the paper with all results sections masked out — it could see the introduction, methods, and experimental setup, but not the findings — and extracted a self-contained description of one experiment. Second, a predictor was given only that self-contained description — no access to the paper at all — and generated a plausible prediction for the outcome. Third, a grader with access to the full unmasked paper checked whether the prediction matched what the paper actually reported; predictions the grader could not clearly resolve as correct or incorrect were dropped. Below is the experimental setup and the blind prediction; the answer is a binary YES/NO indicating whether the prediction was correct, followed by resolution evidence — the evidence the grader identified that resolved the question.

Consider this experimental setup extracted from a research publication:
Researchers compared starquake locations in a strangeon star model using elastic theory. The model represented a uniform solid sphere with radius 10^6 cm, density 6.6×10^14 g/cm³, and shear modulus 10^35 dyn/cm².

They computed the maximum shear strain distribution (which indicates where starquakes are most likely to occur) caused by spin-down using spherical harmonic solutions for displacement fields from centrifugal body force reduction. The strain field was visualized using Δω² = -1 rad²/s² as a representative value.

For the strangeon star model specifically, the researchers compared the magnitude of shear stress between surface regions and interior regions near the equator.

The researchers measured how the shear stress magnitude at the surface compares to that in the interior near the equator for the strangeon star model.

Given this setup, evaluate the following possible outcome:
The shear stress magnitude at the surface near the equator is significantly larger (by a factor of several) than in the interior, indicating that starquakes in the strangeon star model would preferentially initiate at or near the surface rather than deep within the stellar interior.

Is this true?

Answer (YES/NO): NO